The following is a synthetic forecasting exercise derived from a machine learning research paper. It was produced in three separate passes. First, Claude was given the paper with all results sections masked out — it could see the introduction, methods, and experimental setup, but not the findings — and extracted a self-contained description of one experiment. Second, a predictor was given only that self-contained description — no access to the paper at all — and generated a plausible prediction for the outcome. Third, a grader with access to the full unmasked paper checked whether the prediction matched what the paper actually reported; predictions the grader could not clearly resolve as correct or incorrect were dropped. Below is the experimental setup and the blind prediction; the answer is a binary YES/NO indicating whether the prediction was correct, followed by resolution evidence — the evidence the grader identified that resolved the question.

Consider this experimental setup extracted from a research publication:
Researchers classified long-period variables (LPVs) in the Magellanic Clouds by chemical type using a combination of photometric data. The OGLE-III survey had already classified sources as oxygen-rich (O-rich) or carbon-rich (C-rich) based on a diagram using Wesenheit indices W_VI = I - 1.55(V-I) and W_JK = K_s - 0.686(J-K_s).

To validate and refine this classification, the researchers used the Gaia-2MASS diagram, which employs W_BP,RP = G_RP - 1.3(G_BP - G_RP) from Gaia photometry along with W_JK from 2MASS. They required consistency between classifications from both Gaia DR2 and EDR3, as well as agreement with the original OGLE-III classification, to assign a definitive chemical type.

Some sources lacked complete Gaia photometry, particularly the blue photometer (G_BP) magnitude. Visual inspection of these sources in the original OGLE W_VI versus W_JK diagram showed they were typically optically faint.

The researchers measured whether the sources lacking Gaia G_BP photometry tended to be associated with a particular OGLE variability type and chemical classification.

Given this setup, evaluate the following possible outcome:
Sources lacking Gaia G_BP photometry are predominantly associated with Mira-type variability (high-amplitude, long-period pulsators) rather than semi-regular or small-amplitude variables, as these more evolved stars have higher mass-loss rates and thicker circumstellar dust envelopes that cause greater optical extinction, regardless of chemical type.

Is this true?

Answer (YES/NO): NO